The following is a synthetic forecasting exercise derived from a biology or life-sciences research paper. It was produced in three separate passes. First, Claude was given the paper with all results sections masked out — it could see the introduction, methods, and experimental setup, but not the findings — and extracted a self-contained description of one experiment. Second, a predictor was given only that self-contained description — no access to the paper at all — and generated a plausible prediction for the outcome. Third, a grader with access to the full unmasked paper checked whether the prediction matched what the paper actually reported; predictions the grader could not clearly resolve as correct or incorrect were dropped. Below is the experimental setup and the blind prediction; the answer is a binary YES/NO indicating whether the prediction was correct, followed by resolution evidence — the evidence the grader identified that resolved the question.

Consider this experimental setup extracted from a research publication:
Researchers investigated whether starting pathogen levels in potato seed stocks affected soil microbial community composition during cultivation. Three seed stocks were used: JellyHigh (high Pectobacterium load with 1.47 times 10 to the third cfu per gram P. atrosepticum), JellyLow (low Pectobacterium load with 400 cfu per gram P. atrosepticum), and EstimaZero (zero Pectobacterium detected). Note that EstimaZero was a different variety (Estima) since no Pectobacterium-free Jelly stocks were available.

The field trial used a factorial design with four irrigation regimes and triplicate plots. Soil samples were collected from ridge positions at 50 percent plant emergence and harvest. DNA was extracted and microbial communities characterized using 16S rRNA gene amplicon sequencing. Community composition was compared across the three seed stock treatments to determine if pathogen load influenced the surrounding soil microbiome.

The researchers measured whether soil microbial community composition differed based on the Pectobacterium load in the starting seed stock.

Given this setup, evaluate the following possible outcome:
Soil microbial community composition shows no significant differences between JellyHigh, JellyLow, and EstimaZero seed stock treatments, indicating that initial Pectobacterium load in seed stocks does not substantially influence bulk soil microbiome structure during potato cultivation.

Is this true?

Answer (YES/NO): NO